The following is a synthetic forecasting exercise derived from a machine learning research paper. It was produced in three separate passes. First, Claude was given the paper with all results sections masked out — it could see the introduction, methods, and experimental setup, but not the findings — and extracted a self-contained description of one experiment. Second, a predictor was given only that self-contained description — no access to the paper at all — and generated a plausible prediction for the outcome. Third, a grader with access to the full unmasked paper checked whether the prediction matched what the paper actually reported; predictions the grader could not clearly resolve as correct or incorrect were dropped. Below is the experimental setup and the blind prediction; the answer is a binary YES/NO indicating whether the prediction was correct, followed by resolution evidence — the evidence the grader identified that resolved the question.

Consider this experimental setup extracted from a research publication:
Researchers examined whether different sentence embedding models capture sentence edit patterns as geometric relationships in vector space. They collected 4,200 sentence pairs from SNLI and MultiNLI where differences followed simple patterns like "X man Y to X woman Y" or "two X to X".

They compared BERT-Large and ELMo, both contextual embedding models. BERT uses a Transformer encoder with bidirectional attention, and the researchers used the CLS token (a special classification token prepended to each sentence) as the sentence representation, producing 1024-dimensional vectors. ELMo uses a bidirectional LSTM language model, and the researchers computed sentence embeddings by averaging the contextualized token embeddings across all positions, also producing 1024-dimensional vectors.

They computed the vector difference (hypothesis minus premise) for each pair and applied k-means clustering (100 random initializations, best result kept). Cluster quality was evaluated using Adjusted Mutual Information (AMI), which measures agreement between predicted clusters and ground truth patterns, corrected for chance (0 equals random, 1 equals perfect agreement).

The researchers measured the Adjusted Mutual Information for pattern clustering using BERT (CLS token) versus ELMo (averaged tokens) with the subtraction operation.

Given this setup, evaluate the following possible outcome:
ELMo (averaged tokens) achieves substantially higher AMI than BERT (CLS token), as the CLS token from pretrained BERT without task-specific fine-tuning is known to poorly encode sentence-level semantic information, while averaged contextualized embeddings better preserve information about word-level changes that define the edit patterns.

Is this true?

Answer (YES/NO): YES